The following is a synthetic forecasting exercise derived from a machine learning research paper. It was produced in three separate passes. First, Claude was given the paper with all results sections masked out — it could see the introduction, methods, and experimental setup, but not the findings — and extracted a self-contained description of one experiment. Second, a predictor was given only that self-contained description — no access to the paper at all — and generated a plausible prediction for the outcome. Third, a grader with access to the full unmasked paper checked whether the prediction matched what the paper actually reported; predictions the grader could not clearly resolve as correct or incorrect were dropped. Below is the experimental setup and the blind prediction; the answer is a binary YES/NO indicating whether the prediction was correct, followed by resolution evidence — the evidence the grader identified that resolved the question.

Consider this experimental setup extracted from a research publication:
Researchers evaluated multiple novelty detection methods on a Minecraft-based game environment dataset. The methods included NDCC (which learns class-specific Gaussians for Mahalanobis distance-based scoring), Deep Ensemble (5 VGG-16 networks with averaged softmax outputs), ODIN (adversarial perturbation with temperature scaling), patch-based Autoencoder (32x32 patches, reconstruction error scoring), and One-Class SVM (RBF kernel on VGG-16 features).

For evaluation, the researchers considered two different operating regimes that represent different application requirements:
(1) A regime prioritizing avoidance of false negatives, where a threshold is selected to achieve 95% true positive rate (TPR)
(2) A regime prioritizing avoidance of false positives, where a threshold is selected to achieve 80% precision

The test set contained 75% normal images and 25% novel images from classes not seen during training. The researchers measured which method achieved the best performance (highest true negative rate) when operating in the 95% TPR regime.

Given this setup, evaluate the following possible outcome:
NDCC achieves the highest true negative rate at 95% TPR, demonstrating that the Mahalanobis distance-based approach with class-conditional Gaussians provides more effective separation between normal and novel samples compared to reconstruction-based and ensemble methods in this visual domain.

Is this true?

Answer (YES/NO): NO